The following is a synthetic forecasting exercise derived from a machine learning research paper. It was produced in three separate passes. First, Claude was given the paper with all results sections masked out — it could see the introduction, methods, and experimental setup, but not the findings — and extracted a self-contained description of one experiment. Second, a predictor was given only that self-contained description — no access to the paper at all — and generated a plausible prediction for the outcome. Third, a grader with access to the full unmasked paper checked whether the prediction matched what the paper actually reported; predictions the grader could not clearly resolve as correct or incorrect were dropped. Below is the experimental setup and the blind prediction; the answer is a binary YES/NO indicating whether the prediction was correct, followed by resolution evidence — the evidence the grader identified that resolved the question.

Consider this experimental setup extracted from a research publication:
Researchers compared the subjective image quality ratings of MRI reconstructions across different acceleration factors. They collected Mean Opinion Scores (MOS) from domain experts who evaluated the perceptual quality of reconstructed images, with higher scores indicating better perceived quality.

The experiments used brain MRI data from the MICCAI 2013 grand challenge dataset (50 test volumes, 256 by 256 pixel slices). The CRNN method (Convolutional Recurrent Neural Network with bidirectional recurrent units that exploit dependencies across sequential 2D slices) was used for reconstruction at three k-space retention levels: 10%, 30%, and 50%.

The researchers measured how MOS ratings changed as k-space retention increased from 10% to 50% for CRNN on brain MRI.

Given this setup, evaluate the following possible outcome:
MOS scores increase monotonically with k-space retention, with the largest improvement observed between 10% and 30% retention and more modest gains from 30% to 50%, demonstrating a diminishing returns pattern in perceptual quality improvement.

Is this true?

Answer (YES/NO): NO